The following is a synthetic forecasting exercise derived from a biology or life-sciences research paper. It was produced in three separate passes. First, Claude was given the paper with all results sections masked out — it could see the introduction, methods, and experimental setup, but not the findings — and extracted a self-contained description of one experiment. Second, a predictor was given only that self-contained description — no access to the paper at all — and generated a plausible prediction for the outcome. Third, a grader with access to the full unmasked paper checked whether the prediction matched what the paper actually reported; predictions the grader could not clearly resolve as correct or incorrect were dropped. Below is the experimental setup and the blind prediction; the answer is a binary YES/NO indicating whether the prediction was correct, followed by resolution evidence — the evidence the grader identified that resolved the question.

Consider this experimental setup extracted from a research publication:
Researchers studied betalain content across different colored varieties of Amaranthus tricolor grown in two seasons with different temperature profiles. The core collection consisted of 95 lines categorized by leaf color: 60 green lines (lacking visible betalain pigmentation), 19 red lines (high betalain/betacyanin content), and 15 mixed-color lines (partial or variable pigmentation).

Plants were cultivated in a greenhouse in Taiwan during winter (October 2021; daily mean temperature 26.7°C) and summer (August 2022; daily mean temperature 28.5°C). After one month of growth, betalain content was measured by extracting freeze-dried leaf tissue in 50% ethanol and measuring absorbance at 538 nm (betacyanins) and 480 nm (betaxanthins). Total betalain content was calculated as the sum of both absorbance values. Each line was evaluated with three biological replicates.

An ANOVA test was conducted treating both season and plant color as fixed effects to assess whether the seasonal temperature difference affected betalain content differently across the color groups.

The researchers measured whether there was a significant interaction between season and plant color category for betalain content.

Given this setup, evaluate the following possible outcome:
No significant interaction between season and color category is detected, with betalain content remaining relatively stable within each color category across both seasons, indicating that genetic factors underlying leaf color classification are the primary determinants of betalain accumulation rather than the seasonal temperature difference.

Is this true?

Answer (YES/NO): NO